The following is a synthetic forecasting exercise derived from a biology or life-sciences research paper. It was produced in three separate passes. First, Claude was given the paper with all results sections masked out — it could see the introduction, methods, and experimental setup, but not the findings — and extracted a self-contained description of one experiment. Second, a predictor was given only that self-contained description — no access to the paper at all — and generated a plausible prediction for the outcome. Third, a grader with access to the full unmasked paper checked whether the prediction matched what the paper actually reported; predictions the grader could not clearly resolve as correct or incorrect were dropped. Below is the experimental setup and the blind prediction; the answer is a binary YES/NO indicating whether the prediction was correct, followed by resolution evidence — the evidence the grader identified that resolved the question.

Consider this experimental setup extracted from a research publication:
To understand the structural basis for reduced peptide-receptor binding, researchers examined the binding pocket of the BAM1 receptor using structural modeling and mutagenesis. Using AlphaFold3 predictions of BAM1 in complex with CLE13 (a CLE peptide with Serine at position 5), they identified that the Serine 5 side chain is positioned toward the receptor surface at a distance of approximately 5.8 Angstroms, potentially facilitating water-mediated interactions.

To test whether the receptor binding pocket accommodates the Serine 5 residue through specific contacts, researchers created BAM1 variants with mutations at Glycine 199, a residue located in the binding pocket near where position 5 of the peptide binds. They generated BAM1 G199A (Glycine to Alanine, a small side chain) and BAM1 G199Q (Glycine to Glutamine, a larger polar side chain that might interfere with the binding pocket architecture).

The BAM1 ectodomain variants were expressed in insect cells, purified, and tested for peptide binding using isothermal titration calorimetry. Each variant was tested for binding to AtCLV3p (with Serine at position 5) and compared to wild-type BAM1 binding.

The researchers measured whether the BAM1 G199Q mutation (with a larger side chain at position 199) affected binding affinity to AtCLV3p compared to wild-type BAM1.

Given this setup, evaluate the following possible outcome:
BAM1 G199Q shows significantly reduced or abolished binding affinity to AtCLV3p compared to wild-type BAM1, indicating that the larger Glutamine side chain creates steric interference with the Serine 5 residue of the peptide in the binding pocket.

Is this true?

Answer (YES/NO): NO